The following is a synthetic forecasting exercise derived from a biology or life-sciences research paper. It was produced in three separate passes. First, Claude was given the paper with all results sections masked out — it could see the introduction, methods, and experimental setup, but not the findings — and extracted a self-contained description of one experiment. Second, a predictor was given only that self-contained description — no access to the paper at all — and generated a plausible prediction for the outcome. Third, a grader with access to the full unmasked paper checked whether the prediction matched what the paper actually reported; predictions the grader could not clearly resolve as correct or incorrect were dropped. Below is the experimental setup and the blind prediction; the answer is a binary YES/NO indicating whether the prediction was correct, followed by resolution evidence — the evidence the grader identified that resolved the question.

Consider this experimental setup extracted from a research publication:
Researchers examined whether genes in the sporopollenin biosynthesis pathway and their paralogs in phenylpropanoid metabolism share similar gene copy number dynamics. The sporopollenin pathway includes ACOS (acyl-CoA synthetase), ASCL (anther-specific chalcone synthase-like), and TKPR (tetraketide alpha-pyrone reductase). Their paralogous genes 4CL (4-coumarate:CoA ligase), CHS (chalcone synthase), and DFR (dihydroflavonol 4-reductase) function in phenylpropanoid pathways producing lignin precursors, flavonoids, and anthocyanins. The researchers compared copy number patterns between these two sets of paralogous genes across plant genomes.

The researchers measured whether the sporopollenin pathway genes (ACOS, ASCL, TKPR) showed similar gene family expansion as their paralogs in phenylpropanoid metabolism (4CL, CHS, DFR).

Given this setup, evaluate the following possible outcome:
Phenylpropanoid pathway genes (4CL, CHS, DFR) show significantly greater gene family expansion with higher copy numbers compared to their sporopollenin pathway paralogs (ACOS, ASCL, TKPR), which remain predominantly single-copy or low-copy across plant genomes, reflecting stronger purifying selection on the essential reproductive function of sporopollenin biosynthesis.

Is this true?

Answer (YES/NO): YES